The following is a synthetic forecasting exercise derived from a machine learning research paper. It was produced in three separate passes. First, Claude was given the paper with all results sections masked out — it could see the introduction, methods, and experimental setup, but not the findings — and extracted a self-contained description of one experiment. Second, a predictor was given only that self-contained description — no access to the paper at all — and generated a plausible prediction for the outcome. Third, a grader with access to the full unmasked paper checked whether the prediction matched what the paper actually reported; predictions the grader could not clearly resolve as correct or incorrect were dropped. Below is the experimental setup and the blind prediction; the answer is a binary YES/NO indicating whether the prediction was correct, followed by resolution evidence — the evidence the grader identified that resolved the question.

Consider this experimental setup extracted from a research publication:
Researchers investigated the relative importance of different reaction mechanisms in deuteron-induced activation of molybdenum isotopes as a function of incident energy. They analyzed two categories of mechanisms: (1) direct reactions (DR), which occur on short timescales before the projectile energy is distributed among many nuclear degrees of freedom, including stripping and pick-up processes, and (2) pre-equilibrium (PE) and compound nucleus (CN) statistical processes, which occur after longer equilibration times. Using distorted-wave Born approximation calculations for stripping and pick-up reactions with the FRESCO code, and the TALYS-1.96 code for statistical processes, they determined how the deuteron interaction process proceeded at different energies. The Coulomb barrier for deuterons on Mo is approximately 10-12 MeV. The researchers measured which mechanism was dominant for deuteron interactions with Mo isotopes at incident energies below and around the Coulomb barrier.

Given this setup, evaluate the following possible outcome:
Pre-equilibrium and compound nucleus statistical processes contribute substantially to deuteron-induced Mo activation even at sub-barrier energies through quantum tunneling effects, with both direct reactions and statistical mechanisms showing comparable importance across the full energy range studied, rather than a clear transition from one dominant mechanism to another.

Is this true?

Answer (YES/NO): NO